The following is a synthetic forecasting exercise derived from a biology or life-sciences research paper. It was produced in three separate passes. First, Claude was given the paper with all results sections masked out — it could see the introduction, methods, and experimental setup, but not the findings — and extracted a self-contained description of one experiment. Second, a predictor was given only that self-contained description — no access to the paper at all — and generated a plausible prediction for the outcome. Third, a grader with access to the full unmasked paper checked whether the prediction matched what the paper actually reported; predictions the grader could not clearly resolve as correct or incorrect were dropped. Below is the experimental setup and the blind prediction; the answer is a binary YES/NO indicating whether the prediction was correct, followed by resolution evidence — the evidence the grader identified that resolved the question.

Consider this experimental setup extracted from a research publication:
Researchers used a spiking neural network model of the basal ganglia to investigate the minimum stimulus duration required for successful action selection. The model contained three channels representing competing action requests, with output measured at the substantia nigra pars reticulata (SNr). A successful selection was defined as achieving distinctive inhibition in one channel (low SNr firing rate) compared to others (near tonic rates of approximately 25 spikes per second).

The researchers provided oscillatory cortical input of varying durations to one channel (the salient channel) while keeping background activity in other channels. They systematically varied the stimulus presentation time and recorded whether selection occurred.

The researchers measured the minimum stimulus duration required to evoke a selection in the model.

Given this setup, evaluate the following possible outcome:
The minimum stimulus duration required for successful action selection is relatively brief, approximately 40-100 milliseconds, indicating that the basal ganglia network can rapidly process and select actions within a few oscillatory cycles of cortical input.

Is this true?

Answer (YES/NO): NO